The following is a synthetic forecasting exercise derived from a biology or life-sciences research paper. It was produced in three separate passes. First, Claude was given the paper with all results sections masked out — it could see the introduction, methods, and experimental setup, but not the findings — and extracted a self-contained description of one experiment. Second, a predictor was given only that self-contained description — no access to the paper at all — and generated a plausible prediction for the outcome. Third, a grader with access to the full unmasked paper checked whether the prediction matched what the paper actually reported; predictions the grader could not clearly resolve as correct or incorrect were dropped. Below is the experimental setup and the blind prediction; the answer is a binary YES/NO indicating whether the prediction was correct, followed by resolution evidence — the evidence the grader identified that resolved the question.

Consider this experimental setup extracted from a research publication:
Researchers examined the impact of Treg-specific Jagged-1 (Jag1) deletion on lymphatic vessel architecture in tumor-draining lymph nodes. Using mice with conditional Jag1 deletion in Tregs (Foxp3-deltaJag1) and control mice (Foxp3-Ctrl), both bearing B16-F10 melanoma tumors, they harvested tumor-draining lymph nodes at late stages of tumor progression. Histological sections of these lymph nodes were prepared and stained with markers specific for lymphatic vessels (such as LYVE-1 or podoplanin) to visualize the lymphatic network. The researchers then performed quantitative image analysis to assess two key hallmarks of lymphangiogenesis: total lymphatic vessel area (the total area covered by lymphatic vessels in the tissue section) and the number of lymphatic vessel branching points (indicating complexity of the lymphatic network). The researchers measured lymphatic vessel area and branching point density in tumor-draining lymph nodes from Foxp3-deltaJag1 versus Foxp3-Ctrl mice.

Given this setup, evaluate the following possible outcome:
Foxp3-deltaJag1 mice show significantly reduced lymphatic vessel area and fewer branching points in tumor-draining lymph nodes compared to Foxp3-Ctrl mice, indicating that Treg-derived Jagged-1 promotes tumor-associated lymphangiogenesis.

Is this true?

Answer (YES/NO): YES